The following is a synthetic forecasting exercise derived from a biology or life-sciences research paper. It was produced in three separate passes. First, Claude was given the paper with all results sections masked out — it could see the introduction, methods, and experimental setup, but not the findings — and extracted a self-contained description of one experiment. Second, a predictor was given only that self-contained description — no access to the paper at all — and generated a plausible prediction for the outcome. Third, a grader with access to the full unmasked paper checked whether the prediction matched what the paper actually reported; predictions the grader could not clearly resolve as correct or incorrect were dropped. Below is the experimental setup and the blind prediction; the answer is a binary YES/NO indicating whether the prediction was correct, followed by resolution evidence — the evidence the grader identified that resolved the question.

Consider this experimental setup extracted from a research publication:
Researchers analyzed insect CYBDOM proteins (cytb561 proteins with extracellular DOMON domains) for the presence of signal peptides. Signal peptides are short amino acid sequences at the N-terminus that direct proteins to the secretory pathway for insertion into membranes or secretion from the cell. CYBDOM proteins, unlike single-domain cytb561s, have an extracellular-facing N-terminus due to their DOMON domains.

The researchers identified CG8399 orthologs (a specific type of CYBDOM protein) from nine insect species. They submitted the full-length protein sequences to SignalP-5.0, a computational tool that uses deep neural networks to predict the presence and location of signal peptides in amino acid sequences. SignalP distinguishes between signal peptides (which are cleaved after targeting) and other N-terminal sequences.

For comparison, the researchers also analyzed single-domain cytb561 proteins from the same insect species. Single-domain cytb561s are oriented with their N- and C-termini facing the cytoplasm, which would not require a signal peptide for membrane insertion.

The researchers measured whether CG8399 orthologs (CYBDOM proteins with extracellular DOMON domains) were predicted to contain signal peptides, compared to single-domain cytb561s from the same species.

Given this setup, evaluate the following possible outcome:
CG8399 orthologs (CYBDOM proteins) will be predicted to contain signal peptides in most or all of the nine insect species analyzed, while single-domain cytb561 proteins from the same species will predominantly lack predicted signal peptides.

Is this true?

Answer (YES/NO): YES